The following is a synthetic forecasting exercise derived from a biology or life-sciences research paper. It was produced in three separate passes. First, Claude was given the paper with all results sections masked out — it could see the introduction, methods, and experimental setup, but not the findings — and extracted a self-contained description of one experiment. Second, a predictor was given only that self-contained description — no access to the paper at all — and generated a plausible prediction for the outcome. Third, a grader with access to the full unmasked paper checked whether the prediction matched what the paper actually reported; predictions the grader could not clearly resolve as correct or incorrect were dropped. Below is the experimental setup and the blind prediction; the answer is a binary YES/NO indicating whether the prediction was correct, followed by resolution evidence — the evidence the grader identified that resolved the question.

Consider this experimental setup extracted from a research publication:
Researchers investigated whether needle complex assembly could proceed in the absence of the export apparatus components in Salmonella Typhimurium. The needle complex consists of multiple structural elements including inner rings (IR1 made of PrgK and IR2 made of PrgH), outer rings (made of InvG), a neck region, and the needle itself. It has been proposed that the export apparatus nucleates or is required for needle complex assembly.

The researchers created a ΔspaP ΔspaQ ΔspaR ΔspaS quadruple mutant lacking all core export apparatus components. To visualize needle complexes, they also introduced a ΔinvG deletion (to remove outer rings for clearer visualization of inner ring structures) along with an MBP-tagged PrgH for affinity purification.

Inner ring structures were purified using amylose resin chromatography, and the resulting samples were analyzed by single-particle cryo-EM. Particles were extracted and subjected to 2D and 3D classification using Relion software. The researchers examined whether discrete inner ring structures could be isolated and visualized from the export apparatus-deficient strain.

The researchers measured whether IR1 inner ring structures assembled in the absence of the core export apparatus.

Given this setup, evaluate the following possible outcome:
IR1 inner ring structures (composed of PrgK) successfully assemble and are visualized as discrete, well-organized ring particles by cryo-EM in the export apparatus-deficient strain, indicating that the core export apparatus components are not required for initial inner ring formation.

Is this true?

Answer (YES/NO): YES